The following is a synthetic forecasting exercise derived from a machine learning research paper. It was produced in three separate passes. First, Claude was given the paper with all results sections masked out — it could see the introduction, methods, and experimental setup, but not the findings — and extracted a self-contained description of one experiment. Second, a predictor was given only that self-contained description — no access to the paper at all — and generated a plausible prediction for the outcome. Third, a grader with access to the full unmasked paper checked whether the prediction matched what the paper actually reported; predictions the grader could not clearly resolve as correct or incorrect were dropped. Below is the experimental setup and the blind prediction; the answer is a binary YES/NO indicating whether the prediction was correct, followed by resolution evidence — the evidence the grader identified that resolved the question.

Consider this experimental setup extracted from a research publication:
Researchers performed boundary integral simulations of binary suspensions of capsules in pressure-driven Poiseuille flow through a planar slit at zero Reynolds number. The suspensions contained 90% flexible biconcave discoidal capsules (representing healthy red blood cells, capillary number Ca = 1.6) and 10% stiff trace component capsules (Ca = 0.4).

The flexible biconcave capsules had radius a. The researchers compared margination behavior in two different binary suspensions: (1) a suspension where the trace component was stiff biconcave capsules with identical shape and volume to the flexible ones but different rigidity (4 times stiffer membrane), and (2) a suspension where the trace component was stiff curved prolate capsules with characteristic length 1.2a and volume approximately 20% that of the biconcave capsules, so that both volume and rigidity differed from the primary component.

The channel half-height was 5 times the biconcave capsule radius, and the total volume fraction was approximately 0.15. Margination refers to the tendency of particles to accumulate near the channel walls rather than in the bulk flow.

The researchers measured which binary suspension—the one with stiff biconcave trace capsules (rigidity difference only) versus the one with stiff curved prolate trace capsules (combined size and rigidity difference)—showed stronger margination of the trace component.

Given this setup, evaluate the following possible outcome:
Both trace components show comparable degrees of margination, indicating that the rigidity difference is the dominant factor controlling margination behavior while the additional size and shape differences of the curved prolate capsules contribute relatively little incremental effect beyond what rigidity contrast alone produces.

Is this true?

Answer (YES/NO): NO